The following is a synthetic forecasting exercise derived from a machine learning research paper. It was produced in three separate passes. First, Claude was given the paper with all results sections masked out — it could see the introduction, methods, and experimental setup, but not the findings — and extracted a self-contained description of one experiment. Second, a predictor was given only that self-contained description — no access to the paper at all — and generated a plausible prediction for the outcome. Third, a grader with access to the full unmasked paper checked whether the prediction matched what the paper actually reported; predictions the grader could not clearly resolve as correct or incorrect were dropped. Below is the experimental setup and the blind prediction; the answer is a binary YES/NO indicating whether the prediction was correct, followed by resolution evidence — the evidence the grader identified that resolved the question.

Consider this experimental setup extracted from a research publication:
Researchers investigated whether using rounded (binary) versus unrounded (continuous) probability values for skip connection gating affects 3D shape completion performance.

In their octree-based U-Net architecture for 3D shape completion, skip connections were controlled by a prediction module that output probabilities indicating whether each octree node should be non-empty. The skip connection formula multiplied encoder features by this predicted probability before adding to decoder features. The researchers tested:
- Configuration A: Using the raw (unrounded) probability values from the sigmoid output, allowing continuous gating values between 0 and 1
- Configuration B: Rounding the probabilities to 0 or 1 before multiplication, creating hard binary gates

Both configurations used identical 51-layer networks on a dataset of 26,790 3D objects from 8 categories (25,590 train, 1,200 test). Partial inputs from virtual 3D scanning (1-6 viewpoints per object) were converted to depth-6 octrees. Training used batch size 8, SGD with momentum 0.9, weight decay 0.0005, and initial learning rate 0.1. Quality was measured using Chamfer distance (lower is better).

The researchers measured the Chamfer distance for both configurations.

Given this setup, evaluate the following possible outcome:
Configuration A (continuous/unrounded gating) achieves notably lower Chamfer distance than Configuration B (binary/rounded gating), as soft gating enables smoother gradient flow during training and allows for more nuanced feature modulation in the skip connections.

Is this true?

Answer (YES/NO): NO